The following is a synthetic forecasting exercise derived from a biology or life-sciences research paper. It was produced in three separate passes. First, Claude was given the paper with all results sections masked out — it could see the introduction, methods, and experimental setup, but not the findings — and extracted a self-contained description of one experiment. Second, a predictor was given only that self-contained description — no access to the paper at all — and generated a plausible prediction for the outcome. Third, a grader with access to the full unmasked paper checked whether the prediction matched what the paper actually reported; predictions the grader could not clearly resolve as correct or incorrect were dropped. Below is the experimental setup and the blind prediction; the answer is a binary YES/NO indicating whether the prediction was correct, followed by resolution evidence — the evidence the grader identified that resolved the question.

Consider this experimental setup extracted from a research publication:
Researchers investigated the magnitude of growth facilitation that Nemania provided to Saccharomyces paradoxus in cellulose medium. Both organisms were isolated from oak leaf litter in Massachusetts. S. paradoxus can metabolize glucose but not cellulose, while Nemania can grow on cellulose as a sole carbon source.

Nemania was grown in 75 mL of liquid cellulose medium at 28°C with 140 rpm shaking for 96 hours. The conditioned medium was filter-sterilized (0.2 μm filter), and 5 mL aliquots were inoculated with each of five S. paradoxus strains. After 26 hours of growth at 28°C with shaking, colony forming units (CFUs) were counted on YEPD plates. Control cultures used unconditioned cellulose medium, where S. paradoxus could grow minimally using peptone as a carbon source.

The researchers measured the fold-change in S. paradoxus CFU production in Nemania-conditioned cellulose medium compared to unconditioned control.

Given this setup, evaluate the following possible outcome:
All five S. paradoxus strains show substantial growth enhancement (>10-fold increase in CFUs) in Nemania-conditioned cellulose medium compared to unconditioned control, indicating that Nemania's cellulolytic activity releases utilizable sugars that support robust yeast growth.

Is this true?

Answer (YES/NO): NO